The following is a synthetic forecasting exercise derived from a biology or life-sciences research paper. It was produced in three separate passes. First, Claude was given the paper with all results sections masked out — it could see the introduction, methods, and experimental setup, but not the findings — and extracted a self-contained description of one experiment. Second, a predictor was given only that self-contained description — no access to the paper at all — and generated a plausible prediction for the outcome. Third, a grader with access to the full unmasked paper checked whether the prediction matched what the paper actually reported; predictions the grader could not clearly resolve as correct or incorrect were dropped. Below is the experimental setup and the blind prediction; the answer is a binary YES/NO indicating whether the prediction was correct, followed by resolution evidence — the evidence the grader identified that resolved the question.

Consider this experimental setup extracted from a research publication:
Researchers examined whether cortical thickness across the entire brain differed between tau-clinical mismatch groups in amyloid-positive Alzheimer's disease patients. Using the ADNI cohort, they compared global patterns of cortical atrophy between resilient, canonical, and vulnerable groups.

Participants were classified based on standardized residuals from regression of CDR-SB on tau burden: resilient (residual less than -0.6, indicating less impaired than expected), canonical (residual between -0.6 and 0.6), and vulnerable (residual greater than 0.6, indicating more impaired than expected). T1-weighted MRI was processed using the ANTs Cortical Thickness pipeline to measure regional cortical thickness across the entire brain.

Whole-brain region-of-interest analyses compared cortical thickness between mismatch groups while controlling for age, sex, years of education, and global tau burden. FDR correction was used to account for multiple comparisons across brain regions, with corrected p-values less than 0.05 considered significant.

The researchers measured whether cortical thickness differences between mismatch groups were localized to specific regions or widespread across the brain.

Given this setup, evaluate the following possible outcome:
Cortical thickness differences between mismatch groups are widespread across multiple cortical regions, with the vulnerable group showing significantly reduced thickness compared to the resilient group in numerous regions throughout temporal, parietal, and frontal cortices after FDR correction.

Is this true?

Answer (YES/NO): NO